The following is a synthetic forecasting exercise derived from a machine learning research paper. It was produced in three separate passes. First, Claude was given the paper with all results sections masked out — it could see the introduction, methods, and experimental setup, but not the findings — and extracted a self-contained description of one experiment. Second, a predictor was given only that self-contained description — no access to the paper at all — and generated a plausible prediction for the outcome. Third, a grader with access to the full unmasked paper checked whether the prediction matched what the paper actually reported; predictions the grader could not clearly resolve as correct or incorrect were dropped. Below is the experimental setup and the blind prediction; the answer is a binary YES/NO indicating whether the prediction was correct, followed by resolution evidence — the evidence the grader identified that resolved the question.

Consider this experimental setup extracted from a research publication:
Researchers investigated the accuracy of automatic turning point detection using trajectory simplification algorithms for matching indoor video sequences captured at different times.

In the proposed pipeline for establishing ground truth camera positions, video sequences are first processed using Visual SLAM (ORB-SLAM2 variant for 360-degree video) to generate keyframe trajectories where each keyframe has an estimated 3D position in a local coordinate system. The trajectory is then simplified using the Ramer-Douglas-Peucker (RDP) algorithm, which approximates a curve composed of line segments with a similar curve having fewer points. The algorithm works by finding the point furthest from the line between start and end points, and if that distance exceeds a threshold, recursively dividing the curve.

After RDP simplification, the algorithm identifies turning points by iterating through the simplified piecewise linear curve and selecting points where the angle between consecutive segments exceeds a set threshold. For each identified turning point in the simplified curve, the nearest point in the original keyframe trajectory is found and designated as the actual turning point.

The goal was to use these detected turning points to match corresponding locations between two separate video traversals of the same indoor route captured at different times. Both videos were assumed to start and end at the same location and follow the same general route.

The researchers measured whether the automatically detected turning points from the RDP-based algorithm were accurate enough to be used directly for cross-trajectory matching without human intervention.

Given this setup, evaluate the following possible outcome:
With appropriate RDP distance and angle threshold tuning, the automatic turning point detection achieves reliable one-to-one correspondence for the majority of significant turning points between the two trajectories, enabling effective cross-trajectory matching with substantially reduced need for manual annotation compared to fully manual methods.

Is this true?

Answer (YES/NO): NO